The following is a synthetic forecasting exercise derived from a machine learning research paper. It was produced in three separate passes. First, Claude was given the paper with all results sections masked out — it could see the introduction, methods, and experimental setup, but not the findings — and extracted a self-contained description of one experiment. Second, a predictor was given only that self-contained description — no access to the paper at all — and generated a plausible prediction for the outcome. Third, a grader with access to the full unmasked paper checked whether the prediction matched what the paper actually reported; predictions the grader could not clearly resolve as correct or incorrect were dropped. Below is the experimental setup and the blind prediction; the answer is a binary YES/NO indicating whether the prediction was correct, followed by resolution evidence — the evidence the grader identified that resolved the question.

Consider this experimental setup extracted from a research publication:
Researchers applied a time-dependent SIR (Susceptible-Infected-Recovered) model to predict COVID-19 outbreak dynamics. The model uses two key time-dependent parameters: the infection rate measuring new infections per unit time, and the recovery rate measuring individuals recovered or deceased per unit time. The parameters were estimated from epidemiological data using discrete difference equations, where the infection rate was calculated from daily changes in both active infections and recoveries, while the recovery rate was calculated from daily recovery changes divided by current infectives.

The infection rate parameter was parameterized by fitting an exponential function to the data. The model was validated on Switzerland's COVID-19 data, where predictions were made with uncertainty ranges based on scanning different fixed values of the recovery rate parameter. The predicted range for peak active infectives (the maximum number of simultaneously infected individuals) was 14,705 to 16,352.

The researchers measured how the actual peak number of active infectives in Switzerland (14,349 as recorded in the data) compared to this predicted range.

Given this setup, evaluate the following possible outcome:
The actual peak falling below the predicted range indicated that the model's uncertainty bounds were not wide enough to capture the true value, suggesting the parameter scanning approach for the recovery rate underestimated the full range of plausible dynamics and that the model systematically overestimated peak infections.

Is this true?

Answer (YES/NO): NO